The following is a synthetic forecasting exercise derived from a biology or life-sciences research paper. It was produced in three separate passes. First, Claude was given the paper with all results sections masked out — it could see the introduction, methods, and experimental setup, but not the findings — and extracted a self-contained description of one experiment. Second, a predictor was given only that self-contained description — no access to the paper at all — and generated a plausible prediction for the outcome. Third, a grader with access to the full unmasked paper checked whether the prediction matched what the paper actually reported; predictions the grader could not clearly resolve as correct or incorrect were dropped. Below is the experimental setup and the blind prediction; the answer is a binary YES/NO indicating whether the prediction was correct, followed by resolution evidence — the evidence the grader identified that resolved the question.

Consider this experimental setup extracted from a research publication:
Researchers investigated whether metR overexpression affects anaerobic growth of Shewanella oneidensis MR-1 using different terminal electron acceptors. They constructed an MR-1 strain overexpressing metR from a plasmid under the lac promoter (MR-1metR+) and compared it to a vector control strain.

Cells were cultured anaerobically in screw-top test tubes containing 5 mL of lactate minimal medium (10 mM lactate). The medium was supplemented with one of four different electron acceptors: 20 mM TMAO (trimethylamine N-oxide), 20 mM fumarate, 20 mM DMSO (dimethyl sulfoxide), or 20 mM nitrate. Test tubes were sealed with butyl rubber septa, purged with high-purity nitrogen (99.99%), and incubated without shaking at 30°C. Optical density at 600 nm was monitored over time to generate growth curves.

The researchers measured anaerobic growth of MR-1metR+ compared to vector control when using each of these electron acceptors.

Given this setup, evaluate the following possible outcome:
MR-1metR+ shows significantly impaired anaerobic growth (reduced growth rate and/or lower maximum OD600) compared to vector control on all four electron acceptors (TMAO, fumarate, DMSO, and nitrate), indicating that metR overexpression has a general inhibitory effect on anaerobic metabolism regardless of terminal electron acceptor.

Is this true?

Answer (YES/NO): NO